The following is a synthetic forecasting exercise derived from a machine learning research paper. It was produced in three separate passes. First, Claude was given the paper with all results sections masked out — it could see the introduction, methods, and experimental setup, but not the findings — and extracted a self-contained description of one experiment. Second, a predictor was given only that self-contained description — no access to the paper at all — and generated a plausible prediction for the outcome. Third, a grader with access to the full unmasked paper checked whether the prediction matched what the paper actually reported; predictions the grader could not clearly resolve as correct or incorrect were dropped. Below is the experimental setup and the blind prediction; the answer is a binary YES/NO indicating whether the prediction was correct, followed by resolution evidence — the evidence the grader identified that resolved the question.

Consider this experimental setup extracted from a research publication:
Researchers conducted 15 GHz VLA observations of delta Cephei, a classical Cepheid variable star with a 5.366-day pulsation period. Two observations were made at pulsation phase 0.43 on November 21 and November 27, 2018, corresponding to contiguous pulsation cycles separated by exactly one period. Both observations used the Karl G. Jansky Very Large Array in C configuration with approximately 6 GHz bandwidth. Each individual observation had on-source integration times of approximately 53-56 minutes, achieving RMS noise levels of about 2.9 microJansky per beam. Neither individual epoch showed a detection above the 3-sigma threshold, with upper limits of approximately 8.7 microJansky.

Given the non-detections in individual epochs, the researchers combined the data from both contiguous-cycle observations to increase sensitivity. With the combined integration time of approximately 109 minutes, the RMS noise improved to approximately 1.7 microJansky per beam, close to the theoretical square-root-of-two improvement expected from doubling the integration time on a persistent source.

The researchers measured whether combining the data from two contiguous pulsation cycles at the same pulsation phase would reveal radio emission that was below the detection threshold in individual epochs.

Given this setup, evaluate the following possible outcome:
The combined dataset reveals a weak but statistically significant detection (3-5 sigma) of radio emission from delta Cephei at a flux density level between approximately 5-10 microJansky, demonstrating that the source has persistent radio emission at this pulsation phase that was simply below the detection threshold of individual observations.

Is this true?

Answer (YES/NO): NO